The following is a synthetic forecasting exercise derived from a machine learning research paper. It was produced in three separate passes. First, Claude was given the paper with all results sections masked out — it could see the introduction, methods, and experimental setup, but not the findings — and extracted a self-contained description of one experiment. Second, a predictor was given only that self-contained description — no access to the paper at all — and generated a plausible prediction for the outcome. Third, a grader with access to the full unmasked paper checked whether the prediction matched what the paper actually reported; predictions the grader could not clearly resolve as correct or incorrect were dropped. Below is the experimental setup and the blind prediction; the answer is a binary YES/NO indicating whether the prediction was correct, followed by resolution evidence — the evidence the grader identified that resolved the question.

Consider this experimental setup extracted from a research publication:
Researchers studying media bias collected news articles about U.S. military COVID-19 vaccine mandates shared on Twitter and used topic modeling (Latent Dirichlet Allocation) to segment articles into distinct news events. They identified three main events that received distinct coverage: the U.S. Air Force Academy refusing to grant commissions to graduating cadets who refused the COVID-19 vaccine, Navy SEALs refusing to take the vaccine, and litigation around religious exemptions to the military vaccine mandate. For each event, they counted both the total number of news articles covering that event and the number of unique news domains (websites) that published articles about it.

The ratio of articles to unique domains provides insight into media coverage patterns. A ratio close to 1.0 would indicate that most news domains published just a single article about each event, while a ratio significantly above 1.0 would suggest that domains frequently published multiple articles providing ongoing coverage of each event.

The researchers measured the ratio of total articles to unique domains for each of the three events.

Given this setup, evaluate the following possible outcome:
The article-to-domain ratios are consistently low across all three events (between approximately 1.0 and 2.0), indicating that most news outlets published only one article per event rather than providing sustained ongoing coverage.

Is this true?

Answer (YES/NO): YES